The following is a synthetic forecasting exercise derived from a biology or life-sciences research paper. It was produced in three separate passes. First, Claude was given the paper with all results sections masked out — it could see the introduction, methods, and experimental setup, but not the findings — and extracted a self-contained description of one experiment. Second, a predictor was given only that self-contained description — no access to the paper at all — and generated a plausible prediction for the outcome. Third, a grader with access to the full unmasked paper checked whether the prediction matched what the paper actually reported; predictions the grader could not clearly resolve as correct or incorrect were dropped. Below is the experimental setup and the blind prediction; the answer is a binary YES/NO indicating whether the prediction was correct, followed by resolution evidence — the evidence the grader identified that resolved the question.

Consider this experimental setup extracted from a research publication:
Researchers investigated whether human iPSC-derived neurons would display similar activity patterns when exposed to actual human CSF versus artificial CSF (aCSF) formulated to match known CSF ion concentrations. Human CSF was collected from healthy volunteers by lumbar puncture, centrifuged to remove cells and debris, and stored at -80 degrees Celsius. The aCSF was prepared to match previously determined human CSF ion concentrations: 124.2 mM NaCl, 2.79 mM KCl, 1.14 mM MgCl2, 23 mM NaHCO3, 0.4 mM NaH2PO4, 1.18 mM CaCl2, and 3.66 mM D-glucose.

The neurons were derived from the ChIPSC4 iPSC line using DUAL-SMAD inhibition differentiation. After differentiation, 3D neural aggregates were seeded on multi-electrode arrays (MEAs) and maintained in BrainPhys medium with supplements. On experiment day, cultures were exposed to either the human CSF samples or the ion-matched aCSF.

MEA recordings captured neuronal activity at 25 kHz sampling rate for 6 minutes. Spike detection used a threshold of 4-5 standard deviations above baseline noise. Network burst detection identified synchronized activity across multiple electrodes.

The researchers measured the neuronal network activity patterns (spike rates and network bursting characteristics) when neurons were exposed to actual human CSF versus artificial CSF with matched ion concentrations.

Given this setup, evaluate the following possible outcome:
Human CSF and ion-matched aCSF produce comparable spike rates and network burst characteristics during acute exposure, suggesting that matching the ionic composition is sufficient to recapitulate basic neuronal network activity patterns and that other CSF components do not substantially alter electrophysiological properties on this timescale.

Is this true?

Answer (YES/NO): NO